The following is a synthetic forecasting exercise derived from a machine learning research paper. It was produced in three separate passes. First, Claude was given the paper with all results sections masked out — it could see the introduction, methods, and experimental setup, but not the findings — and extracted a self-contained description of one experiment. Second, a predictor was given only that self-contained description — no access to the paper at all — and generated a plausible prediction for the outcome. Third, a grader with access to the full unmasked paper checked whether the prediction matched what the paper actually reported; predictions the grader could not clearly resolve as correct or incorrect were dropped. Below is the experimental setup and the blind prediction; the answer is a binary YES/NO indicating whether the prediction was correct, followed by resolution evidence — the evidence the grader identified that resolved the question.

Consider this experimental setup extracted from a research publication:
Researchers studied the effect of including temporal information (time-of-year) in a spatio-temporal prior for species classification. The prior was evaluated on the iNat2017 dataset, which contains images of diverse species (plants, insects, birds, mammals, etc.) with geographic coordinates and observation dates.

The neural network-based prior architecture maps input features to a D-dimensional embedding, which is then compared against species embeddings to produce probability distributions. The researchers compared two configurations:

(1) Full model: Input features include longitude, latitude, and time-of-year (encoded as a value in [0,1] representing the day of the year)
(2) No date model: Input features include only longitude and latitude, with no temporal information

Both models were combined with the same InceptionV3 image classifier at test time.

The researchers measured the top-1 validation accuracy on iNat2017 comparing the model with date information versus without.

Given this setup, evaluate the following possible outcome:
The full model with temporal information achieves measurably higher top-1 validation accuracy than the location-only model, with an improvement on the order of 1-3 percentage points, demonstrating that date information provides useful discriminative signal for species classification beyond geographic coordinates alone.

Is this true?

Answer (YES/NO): NO